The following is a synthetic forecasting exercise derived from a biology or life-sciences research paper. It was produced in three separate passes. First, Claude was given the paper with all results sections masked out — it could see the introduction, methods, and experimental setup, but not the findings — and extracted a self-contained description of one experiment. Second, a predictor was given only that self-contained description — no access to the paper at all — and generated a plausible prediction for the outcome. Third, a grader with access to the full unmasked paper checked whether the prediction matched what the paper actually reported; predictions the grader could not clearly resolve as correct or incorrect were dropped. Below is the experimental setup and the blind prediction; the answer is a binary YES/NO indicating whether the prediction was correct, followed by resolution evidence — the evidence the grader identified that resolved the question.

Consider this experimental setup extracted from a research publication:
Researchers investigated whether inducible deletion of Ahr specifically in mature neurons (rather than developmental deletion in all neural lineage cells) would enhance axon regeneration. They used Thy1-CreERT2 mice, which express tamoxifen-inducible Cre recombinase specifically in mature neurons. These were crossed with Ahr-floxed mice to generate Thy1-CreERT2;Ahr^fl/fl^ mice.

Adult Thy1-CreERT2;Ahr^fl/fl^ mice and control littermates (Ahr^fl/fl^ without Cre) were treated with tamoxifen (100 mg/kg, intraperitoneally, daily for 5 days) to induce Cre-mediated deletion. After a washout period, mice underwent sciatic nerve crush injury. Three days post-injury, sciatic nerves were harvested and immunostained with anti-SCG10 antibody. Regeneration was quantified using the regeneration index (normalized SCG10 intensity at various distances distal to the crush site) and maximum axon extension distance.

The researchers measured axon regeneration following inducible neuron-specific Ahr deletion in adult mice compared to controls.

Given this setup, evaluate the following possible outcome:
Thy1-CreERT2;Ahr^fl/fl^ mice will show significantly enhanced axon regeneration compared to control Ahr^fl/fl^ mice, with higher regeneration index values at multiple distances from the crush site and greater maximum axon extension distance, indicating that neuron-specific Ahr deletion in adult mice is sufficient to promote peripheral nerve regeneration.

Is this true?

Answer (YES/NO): YES